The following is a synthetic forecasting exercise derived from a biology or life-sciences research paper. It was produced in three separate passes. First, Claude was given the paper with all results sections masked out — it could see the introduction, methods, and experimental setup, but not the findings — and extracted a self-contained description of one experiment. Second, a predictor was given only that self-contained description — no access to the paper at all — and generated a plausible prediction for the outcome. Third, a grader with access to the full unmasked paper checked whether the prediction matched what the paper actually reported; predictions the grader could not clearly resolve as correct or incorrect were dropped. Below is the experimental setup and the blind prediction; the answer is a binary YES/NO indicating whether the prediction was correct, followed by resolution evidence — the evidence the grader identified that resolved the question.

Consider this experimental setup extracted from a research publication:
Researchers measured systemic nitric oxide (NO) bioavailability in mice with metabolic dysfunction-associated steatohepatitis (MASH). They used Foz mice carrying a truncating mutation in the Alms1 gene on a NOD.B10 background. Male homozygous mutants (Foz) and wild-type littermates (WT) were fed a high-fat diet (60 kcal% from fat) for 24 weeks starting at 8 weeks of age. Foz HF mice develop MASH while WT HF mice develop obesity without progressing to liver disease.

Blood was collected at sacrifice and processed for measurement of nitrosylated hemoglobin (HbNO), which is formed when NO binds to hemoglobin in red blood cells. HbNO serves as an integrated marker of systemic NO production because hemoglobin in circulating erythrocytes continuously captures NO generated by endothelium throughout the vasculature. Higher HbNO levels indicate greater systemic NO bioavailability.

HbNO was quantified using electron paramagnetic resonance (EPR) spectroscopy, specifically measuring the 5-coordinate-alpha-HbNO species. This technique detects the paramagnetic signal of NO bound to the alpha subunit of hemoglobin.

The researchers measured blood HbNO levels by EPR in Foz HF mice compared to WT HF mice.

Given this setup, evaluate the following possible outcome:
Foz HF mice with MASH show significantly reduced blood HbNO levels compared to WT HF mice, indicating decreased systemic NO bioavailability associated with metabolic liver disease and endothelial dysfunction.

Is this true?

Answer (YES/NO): NO